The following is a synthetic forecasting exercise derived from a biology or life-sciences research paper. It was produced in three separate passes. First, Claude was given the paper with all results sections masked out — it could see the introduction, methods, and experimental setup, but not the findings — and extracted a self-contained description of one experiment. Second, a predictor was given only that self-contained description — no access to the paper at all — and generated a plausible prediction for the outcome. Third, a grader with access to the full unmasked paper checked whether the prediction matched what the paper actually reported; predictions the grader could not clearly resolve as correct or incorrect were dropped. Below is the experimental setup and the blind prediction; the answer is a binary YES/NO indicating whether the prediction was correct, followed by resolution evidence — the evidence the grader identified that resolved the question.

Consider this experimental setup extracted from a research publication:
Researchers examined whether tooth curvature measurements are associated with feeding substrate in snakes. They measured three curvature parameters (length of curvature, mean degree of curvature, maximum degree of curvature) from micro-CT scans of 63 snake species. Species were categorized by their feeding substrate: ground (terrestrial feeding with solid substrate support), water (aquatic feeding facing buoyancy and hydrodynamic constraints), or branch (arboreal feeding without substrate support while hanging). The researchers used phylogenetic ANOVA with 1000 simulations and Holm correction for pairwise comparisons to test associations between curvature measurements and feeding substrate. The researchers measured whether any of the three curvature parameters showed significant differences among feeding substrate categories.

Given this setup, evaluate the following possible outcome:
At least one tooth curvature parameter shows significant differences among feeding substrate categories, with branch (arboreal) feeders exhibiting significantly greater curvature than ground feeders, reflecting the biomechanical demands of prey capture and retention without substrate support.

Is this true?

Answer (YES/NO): YES